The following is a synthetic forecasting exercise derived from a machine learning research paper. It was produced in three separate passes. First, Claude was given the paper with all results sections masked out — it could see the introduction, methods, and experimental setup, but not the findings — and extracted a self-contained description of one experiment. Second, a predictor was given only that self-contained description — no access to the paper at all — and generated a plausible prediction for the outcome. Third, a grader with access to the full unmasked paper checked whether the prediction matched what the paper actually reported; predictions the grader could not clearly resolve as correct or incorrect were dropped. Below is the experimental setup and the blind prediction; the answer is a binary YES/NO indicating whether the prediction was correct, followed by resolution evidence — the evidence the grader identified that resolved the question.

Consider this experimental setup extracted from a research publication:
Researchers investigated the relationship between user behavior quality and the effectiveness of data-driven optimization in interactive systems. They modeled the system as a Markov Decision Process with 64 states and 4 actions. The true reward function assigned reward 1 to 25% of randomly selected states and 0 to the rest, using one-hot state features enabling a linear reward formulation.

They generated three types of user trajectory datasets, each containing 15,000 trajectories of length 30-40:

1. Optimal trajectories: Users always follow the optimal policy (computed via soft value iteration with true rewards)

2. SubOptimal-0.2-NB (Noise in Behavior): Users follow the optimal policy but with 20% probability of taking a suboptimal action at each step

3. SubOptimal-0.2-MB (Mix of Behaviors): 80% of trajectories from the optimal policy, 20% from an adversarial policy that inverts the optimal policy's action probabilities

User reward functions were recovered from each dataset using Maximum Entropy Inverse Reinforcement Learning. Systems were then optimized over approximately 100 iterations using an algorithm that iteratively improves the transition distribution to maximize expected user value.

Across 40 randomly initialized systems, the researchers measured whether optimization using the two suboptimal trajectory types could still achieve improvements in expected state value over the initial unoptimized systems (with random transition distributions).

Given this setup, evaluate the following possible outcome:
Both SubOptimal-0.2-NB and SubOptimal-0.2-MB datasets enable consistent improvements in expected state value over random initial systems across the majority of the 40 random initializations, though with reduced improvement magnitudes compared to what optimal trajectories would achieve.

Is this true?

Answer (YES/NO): YES